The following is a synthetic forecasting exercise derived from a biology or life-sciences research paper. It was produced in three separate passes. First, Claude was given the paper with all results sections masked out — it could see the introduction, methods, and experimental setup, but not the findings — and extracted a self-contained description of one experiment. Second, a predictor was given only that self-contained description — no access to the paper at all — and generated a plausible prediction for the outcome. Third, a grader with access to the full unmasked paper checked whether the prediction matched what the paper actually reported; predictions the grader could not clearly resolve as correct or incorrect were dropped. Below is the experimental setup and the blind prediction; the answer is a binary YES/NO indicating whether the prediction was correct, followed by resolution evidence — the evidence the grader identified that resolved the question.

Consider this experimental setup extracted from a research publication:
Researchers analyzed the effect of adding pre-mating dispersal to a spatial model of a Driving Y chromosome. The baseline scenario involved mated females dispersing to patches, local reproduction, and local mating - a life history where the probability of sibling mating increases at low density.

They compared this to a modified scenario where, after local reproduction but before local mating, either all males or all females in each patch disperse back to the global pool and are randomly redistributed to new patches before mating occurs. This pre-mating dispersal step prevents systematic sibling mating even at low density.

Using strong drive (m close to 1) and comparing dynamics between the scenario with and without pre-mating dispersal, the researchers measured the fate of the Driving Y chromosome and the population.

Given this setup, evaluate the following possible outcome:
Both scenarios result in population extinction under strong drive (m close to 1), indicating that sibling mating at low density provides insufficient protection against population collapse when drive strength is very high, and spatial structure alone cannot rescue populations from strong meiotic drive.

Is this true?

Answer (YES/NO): NO